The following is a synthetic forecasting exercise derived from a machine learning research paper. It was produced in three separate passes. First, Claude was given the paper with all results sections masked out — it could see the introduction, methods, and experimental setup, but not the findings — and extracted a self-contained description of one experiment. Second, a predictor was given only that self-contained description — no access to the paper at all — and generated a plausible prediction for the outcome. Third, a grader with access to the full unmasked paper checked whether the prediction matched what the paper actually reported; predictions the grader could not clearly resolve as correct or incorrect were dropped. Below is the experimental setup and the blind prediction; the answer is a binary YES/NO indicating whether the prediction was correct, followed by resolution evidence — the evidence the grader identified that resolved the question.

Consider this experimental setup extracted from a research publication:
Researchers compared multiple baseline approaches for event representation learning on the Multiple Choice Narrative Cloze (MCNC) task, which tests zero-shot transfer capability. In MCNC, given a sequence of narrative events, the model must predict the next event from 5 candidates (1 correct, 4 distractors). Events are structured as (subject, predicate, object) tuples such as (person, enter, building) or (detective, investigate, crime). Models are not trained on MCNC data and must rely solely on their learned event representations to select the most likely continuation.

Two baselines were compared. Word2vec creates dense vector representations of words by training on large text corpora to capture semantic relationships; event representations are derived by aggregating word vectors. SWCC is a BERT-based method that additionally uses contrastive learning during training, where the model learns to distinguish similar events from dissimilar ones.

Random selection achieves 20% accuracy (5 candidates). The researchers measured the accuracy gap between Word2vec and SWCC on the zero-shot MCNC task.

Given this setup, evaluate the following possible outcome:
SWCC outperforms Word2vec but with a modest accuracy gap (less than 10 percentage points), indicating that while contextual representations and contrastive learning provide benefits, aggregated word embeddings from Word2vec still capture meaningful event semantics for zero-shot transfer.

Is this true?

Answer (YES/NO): YES